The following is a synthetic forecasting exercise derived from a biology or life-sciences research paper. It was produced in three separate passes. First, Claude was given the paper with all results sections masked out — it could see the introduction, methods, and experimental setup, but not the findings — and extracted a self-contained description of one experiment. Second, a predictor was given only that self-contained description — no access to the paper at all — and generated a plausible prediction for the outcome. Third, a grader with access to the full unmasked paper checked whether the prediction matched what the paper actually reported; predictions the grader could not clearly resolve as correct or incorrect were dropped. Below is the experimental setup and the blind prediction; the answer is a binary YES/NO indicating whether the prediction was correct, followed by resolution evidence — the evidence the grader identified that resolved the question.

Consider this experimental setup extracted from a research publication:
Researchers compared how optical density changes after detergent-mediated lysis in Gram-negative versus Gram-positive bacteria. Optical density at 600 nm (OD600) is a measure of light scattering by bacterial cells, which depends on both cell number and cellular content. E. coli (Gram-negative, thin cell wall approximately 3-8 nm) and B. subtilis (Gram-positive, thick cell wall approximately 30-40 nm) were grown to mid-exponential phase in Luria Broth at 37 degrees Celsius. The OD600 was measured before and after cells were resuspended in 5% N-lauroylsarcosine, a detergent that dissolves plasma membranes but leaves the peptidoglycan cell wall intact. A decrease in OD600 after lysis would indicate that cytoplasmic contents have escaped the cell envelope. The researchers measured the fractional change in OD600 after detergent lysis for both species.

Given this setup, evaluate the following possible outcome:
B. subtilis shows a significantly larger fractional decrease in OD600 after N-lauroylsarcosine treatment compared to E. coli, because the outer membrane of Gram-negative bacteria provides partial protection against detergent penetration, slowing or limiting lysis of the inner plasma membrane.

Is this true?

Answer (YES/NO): NO